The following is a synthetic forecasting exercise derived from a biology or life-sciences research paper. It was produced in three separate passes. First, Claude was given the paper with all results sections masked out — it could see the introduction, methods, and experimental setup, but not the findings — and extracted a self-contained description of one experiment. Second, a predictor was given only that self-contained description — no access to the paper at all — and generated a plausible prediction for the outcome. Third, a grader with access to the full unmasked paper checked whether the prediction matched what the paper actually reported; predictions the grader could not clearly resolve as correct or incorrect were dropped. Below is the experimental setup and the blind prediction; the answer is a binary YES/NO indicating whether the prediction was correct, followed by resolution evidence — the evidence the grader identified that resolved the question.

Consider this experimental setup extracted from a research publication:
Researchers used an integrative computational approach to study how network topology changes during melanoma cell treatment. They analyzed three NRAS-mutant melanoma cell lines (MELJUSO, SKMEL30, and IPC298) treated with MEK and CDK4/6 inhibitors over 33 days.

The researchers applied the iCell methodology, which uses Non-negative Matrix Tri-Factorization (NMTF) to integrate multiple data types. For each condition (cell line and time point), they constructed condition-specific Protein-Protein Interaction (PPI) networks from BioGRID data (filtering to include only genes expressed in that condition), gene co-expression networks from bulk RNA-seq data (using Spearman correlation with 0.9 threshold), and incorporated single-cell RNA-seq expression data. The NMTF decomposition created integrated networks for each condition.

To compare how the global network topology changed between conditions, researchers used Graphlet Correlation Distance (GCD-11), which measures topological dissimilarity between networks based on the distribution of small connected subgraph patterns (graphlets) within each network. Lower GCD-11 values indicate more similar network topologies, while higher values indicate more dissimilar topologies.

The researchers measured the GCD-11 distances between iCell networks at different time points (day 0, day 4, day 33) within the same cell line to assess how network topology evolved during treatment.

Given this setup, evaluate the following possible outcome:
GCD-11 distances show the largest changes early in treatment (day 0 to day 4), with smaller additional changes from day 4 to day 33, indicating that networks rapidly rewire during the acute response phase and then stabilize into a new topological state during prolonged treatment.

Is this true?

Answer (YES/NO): NO